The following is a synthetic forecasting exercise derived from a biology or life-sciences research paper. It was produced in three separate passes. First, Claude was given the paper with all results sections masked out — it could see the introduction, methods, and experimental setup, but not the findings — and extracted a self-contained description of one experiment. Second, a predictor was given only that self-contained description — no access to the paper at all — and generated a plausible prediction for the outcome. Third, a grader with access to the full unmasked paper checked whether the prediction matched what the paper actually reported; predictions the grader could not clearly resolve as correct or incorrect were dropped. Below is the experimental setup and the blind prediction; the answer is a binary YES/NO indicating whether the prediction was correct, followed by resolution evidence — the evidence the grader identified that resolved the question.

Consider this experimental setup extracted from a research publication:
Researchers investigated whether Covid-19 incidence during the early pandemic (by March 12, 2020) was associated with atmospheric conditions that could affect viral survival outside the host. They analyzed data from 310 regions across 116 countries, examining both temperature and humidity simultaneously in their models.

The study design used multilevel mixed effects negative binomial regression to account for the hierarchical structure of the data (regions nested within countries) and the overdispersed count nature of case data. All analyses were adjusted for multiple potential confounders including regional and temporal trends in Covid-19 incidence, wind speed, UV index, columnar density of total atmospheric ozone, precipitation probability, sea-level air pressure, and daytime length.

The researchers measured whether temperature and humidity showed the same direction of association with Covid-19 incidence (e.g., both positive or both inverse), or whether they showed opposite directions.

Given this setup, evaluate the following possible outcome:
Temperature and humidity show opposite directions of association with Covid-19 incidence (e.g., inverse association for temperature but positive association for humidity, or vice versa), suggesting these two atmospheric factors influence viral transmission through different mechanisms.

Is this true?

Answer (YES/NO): NO